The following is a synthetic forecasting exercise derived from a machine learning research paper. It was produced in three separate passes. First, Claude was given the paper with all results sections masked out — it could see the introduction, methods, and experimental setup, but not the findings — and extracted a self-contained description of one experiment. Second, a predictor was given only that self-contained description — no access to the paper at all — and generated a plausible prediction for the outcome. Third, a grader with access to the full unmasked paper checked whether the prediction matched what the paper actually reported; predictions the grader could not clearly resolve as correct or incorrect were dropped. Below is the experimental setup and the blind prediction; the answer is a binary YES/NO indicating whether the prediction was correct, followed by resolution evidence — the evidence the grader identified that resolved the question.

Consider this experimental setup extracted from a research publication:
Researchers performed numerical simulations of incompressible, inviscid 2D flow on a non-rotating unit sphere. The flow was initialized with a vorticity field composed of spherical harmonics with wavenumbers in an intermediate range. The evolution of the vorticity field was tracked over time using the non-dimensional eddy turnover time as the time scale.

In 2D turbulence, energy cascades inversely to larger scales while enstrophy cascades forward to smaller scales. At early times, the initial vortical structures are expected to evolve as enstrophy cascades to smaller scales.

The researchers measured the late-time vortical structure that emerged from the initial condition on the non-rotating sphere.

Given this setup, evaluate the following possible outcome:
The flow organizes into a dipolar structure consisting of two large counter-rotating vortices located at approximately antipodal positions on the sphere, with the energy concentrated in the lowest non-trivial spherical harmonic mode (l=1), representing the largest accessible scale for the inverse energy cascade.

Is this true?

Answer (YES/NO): NO